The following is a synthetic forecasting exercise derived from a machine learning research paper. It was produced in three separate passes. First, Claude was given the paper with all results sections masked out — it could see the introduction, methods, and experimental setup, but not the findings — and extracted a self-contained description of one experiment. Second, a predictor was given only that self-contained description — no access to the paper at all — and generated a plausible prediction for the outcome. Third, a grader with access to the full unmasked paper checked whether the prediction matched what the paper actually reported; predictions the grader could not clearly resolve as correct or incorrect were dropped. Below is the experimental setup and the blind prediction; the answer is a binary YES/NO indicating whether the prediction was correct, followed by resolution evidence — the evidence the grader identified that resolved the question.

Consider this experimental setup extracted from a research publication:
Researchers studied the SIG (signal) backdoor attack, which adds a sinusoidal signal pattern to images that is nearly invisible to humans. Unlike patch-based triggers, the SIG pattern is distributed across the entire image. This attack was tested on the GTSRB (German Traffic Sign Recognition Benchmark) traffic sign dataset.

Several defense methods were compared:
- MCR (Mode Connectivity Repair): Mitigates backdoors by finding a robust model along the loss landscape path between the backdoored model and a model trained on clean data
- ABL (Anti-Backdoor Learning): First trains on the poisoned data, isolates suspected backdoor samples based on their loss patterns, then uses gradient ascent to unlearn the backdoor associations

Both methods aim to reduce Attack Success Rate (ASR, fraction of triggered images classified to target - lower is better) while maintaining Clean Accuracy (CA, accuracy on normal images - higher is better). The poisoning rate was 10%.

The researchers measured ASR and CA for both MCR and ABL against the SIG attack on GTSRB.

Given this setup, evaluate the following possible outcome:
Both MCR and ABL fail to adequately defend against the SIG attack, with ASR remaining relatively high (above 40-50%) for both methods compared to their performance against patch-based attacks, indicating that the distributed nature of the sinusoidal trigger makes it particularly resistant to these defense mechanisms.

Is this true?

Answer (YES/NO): NO